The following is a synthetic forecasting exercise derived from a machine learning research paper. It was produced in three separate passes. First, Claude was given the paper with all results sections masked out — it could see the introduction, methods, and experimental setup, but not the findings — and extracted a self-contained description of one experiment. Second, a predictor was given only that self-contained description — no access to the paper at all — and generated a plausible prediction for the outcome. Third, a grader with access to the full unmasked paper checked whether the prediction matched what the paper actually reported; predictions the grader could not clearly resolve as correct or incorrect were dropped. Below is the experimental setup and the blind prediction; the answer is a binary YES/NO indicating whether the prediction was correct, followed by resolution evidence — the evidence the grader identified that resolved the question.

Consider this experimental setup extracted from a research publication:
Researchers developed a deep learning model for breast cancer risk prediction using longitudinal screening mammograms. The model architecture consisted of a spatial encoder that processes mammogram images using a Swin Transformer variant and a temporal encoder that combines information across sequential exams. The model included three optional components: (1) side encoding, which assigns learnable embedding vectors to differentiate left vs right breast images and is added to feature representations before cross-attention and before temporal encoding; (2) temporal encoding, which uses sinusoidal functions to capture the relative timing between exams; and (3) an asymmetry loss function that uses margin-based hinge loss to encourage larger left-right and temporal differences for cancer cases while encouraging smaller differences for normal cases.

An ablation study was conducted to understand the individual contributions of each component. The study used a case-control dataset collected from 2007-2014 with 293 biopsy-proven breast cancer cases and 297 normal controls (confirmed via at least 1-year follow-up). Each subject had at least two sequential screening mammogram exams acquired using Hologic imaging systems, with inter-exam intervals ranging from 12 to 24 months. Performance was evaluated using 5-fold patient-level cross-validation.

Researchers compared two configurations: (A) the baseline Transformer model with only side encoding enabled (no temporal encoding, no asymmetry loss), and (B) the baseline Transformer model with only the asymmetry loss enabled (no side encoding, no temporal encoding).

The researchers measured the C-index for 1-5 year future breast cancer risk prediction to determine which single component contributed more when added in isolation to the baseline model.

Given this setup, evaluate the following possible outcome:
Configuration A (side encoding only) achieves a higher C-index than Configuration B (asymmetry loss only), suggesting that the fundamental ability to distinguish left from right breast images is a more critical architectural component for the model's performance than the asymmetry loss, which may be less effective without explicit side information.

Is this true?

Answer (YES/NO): NO